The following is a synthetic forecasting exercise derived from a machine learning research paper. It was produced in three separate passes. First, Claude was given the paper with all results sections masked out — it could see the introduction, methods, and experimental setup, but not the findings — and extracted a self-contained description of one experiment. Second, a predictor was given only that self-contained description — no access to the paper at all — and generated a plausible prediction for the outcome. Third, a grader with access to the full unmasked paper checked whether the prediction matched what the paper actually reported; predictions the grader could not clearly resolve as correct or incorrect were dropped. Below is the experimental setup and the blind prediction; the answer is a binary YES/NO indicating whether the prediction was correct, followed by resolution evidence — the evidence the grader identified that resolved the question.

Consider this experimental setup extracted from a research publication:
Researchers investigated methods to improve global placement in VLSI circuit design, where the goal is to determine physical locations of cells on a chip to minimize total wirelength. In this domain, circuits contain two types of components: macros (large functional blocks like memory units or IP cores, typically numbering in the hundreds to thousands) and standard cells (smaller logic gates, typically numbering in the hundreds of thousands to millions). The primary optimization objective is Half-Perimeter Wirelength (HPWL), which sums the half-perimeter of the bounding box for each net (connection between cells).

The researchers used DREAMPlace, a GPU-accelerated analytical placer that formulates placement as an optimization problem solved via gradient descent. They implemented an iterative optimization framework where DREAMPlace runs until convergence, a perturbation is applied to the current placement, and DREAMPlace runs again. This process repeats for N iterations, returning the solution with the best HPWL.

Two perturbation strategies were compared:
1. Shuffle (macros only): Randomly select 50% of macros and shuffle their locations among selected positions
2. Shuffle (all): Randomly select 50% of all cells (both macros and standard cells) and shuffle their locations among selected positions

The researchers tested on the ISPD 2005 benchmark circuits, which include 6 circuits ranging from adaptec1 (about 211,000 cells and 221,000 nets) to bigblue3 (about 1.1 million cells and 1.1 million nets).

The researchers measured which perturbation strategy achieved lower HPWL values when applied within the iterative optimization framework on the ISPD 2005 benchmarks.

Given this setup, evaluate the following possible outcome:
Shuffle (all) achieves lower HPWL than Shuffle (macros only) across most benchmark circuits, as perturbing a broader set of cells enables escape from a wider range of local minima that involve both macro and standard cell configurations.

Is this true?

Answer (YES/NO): NO